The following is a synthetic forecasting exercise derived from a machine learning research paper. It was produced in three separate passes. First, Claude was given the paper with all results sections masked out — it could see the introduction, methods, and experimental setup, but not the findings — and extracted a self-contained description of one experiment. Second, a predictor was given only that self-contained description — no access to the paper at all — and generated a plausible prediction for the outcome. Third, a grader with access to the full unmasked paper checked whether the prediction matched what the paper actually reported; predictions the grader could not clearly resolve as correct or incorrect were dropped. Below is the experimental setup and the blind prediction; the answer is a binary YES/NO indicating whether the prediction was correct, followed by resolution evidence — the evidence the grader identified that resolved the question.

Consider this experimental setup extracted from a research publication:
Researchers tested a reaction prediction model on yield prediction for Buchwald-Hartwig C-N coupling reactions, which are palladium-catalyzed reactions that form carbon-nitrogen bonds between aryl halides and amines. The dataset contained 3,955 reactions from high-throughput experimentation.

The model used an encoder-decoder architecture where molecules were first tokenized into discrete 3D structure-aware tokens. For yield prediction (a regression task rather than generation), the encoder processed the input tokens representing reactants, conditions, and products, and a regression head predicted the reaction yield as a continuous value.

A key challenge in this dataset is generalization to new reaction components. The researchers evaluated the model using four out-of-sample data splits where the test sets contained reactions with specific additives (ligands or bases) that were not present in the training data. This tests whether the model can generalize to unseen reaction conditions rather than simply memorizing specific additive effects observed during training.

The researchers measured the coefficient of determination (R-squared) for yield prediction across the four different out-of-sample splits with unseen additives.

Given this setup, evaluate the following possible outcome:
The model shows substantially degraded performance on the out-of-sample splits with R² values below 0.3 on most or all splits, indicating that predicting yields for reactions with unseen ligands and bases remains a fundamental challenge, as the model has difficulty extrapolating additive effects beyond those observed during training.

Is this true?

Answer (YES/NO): NO